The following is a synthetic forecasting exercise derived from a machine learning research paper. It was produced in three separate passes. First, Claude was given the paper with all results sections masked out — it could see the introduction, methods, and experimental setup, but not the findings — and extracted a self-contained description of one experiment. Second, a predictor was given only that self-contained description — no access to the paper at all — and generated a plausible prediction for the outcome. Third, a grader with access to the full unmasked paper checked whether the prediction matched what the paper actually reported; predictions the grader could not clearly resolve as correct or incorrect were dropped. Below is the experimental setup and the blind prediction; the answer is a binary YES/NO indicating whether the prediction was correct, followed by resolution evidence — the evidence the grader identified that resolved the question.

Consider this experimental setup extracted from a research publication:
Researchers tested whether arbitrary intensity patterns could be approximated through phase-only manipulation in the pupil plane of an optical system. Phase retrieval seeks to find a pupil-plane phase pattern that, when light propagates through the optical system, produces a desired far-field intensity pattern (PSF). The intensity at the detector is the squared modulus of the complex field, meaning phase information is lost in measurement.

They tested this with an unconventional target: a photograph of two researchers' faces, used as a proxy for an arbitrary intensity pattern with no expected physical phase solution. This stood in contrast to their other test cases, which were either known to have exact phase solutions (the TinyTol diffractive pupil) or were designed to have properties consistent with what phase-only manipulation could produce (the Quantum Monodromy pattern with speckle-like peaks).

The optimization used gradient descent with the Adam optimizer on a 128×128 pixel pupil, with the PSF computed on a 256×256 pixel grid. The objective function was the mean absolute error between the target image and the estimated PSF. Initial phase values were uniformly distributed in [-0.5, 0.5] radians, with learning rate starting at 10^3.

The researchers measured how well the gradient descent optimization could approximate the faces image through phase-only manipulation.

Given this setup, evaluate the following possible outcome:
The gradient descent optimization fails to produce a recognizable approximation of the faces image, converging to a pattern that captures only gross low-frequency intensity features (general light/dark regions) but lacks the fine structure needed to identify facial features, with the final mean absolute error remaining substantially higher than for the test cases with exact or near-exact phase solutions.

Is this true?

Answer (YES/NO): NO